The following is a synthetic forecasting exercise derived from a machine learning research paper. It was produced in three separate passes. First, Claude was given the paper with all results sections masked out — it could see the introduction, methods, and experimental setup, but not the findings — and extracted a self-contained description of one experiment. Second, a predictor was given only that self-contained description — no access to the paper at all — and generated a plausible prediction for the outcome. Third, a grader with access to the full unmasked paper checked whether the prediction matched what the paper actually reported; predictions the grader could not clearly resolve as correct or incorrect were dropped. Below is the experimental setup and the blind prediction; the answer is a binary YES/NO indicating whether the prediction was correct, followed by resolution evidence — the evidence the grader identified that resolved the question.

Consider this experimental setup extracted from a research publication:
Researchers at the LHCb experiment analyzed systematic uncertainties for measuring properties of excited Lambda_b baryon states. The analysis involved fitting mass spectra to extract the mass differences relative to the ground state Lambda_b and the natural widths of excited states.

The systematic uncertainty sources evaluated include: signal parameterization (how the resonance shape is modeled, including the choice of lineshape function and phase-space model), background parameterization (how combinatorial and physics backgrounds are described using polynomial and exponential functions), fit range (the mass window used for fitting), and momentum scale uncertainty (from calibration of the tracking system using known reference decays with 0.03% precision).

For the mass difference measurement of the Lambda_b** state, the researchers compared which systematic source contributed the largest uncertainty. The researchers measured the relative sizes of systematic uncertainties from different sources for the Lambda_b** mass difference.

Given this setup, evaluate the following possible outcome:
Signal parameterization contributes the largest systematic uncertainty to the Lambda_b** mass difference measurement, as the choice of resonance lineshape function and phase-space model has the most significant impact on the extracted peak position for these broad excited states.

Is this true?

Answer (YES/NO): YES